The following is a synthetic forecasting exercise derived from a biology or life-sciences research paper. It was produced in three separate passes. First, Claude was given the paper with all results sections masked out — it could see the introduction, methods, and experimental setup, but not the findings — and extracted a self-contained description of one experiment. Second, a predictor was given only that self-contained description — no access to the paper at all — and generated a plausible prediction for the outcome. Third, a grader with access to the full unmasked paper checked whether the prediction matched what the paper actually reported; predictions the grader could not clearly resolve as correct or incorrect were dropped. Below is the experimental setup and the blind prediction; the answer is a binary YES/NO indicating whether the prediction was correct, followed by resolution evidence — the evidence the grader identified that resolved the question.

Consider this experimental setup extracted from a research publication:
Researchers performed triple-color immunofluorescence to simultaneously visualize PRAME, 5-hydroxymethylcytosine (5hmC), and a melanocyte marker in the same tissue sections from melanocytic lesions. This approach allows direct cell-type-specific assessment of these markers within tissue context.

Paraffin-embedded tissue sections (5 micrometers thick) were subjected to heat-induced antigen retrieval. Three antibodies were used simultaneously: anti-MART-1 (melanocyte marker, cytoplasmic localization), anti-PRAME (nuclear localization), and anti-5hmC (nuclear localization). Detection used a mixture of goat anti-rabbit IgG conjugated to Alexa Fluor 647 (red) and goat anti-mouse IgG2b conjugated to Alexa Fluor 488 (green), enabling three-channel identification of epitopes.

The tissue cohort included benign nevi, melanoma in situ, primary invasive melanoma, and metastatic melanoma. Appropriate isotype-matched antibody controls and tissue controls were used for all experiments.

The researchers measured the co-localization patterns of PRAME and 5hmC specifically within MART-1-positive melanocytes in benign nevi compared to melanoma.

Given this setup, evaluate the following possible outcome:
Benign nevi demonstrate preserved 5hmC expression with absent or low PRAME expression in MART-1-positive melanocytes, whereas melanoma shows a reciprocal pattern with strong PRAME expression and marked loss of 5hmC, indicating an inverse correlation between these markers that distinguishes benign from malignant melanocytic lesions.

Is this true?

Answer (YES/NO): YES